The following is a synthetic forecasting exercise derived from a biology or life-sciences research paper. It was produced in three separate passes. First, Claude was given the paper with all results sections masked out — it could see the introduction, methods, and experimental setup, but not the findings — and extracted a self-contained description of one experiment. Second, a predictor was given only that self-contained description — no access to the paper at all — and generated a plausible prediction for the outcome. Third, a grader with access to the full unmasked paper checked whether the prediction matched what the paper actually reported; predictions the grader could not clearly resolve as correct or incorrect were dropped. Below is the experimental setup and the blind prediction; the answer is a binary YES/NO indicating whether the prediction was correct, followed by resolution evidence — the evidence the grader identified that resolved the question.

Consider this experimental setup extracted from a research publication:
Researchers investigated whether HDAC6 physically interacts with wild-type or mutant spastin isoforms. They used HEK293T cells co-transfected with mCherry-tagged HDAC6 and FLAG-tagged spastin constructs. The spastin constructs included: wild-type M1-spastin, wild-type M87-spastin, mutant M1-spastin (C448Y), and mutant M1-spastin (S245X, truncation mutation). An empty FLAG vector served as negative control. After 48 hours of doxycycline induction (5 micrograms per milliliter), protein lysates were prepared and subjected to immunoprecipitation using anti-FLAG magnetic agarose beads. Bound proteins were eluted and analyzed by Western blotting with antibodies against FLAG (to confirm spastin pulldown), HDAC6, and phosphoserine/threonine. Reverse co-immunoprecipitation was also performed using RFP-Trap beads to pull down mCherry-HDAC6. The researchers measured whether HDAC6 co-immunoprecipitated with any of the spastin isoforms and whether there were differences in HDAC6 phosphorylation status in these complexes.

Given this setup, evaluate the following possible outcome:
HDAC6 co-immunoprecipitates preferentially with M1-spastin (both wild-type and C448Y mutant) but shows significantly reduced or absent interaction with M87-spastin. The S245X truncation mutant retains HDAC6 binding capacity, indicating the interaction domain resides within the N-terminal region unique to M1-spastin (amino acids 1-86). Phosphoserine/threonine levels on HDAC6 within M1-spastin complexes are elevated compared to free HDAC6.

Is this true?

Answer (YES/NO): NO